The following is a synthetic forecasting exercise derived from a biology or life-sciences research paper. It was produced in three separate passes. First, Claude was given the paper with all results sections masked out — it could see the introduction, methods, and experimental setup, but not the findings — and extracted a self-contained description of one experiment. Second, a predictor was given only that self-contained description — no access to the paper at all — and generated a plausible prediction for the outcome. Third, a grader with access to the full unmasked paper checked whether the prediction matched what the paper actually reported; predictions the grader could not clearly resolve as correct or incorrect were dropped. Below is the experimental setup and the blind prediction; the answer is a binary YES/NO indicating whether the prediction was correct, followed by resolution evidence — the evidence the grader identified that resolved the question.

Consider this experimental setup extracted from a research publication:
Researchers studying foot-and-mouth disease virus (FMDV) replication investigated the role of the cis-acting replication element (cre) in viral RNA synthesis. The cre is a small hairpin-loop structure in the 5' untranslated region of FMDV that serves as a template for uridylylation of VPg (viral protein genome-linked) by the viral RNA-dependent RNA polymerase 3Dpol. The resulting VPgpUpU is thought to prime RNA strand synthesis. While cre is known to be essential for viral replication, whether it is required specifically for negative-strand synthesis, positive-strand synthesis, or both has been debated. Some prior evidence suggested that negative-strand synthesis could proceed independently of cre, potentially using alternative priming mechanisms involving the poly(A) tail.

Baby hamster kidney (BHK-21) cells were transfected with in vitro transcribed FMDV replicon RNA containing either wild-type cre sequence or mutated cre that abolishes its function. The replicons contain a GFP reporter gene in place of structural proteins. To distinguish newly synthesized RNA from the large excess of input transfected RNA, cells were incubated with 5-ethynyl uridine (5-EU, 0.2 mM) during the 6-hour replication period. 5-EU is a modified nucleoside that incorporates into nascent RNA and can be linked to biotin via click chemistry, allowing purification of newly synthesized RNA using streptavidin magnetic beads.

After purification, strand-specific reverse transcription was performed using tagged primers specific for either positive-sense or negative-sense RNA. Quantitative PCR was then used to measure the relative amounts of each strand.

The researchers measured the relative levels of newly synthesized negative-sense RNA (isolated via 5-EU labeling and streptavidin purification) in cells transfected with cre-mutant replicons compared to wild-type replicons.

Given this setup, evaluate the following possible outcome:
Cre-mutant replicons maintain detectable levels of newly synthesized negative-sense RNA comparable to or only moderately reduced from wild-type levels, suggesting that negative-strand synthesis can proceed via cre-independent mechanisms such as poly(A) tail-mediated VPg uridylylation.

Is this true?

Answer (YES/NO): NO